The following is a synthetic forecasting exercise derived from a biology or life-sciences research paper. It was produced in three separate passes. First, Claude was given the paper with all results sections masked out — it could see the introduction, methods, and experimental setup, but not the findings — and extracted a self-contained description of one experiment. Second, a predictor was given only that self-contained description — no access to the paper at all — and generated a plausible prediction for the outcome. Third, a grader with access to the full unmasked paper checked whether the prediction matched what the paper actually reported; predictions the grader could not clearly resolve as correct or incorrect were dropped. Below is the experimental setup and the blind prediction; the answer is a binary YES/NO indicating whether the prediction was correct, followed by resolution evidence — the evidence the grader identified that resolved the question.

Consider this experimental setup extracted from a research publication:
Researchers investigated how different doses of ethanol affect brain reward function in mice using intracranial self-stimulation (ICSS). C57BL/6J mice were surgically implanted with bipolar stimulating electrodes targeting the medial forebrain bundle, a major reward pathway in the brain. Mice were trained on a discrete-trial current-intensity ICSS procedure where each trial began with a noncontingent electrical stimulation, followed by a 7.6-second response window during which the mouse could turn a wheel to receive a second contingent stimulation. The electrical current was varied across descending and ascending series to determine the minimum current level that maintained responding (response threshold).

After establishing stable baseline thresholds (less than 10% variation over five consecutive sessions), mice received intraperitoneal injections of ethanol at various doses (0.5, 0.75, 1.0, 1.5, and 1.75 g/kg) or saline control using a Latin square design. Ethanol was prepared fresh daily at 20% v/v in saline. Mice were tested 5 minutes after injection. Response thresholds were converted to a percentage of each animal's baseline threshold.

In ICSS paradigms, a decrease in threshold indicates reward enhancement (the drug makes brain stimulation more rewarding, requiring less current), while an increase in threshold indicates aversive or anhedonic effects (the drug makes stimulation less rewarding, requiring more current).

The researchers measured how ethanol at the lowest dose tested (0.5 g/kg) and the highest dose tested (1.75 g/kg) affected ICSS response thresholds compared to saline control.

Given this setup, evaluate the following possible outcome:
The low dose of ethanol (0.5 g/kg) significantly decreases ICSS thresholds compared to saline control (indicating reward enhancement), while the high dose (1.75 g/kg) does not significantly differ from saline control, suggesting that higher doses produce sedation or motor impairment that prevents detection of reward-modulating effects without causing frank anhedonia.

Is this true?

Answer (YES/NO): NO